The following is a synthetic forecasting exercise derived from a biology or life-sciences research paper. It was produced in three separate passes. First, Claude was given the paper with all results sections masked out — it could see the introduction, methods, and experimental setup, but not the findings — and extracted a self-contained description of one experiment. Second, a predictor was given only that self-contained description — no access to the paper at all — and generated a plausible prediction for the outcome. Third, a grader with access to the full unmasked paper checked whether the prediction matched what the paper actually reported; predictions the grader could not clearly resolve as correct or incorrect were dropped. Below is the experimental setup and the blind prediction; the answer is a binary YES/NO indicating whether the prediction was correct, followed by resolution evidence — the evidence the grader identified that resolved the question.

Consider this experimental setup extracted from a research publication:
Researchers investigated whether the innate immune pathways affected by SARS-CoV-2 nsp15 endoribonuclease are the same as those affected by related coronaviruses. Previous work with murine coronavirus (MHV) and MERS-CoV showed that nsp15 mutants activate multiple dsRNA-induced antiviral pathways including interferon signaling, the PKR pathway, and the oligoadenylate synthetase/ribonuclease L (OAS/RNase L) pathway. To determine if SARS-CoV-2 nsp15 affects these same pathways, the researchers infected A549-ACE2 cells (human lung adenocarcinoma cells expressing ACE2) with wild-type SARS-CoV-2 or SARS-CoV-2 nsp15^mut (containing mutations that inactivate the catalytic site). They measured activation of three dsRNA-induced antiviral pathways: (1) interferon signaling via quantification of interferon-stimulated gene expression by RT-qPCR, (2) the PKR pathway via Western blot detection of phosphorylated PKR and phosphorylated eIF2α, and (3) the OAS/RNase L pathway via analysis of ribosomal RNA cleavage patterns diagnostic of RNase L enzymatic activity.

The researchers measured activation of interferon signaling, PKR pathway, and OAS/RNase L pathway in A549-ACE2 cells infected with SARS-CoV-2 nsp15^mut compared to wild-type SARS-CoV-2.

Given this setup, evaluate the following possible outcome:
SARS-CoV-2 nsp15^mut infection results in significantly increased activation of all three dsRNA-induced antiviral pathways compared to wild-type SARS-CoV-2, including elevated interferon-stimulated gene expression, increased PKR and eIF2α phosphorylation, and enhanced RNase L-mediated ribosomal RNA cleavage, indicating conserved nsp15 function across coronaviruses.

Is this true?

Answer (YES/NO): NO